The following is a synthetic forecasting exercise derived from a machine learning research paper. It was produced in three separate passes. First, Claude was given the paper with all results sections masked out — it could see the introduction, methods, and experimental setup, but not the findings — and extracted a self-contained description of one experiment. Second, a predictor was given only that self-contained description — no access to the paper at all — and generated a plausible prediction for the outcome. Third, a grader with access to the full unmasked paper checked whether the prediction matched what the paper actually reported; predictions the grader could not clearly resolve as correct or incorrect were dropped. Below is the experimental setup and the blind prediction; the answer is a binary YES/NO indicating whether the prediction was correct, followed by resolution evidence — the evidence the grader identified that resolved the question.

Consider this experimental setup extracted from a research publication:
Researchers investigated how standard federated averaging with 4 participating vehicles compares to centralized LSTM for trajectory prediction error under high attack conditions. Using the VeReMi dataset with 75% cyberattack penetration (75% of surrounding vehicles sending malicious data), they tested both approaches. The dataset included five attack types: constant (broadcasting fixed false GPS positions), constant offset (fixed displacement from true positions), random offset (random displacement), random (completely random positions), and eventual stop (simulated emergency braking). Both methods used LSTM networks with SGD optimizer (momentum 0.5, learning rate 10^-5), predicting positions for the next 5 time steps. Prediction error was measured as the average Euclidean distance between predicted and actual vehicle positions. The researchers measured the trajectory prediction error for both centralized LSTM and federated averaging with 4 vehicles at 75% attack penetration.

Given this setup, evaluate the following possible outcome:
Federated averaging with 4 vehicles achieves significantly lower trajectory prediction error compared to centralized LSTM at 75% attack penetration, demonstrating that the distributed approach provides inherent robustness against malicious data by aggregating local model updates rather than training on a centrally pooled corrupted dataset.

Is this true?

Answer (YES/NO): NO